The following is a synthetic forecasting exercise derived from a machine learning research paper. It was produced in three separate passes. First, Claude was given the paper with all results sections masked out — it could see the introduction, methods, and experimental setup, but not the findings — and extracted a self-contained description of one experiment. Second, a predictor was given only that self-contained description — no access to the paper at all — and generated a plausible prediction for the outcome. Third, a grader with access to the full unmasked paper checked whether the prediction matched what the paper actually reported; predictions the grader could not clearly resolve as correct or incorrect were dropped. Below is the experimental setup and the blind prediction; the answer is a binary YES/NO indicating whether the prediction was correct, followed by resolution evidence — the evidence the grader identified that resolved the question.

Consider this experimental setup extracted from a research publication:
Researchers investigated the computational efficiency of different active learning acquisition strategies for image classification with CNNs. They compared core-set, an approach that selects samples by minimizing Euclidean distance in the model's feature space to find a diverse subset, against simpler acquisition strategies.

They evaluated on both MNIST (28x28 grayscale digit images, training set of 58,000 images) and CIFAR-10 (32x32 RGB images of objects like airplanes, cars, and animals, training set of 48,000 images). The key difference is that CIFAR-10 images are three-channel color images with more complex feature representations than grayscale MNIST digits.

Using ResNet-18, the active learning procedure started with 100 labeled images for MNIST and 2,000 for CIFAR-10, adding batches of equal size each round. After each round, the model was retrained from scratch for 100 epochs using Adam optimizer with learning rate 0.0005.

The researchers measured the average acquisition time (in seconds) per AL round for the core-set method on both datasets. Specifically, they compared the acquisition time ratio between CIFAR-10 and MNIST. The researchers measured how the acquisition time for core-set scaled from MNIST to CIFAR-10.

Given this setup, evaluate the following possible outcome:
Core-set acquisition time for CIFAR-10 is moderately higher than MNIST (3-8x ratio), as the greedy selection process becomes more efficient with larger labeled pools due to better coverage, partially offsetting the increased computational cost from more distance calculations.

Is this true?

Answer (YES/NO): NO